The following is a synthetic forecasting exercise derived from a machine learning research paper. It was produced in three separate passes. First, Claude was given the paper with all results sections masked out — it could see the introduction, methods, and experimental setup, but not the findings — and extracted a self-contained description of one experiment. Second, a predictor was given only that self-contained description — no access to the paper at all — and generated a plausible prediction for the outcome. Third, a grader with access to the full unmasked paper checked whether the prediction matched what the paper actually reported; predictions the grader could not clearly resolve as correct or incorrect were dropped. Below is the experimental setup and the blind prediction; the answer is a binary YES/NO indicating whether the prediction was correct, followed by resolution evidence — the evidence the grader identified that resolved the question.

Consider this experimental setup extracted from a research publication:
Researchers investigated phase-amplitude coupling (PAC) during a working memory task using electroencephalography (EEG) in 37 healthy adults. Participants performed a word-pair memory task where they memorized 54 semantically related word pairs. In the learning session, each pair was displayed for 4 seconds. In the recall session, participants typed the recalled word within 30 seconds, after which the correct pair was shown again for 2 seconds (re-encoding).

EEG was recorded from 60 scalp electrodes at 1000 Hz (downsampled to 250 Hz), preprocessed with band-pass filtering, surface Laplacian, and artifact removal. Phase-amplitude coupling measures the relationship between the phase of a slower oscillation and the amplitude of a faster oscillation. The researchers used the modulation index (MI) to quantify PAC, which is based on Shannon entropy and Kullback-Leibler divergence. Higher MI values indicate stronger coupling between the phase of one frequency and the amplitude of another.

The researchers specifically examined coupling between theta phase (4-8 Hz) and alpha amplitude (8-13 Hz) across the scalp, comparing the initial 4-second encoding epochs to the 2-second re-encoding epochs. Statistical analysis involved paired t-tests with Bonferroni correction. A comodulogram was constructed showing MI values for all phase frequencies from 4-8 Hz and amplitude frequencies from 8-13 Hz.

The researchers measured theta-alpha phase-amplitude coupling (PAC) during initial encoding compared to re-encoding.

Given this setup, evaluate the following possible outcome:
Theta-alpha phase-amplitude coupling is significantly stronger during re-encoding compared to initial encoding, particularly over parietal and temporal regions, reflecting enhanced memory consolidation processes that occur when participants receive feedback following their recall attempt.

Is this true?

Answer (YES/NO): NO